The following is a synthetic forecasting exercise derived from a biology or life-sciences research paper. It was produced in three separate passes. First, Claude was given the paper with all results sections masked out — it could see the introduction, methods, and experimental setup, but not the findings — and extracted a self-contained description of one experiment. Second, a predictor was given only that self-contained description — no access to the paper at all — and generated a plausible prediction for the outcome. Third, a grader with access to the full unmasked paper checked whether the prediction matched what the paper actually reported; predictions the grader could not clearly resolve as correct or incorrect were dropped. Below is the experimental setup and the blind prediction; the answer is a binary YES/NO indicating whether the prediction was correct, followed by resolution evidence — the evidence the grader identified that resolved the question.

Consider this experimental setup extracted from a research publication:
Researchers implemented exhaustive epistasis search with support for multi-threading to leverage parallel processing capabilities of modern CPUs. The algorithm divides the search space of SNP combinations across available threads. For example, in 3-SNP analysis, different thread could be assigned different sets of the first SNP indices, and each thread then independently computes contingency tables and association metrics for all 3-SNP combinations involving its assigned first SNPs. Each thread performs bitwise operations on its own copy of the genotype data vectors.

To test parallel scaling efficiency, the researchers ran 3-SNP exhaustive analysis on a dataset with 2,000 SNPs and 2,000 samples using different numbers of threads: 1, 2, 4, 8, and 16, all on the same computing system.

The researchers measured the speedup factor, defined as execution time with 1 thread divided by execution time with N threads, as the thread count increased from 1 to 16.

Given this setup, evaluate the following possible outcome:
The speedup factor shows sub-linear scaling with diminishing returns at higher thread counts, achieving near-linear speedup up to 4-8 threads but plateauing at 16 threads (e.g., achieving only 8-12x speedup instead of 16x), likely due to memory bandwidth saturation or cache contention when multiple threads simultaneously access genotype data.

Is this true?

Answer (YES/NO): NO